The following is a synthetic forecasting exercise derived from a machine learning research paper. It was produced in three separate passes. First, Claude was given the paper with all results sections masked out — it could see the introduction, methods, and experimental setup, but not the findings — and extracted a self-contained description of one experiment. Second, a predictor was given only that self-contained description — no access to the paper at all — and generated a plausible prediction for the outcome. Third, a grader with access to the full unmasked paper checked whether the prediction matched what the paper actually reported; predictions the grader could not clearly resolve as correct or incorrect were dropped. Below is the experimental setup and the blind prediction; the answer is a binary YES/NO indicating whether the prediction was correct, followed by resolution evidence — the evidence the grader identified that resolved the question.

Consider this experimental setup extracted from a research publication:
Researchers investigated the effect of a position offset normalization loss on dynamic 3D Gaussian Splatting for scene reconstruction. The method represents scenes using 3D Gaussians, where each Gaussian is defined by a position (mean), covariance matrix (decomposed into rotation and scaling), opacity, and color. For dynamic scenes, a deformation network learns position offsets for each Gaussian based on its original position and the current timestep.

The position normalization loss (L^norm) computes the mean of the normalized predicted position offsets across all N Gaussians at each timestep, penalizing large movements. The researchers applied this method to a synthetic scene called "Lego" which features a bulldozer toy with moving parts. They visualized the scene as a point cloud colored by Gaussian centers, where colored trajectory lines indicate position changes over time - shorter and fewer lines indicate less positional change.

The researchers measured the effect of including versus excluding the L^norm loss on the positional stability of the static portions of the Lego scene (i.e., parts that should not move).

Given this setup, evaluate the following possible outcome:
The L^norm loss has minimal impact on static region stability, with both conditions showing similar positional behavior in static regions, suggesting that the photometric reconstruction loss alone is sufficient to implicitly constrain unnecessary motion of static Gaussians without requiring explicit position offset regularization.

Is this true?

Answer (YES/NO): NO